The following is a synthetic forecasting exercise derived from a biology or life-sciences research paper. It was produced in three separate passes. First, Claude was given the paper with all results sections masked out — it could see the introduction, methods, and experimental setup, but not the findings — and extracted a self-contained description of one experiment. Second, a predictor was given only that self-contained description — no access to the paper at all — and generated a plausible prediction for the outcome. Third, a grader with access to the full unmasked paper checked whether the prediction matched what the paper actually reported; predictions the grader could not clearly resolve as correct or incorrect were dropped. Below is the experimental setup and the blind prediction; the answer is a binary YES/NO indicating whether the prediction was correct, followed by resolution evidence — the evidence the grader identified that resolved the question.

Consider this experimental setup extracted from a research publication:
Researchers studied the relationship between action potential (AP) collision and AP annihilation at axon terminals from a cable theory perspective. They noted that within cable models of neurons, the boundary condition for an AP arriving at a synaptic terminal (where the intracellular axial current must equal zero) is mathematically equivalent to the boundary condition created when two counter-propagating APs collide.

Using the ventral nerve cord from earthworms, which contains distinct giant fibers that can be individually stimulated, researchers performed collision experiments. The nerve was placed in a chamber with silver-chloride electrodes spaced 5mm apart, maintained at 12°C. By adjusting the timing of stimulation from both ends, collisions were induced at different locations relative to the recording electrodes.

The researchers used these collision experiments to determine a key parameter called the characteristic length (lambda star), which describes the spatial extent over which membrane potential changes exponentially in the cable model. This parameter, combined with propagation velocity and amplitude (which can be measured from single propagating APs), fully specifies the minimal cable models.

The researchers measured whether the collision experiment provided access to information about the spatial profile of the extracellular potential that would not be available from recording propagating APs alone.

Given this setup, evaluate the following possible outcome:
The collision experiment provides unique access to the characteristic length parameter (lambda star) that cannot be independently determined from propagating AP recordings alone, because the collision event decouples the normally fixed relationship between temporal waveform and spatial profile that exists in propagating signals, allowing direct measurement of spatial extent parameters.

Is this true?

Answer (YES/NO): YES